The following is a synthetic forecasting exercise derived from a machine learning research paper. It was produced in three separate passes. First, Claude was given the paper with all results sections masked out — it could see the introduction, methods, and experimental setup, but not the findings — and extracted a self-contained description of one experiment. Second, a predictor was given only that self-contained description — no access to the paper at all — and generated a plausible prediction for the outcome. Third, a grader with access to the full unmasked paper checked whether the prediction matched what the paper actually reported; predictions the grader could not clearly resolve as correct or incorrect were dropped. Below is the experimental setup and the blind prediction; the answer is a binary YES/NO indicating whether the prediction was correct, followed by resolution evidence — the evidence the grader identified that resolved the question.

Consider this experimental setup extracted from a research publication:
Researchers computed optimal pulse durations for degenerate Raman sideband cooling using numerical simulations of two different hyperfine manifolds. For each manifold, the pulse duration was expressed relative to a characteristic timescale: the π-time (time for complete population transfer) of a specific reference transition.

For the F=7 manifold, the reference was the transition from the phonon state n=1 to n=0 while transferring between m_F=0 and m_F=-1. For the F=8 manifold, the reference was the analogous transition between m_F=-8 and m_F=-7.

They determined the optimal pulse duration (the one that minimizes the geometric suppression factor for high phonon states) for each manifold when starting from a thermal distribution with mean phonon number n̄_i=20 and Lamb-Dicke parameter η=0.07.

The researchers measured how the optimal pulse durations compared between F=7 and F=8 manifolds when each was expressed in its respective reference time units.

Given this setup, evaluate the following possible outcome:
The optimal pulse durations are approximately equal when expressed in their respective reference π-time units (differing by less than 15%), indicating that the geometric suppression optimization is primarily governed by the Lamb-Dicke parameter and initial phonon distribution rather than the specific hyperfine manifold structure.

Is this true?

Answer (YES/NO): NO